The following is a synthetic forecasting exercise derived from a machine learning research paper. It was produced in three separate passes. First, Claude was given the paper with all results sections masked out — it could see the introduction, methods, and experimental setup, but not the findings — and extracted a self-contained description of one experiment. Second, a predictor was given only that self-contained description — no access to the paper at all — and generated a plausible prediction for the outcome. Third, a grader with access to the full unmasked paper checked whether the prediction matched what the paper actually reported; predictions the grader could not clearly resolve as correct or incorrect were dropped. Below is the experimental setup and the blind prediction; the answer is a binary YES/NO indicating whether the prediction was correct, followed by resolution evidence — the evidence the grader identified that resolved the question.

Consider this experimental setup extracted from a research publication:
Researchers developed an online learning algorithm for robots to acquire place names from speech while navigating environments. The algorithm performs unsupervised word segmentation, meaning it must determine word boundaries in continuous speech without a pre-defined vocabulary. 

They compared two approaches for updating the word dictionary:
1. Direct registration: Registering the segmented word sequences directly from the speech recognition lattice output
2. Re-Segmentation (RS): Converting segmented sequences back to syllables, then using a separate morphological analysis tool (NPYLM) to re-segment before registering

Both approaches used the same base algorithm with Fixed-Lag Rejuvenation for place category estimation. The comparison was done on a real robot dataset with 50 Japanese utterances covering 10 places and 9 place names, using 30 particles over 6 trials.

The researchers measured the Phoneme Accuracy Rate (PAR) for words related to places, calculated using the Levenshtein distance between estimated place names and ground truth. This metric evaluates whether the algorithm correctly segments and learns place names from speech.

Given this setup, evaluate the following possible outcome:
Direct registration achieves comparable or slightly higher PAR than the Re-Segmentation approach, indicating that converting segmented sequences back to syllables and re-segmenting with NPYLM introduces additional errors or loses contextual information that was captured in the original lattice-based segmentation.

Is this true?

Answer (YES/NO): NO